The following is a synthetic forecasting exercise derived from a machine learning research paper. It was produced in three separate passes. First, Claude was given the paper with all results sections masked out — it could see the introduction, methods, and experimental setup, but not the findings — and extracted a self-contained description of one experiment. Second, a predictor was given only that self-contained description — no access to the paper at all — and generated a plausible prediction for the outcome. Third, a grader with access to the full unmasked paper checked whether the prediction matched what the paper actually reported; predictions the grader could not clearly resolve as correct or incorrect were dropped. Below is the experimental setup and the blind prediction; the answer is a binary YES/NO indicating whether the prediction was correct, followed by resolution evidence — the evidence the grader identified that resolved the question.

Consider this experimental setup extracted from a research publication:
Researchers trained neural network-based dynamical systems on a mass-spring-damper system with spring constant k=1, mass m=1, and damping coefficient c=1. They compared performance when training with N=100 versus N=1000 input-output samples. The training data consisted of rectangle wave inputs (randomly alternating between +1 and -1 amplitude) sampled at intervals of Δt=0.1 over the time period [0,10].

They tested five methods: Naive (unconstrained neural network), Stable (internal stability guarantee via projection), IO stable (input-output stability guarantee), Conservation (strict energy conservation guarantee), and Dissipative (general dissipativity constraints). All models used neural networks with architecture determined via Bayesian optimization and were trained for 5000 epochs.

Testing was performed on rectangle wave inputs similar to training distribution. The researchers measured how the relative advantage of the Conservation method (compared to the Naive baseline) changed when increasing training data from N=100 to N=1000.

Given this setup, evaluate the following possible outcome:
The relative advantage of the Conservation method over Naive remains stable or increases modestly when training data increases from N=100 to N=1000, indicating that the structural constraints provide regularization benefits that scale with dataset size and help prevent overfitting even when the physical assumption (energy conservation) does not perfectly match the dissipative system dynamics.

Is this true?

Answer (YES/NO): NO